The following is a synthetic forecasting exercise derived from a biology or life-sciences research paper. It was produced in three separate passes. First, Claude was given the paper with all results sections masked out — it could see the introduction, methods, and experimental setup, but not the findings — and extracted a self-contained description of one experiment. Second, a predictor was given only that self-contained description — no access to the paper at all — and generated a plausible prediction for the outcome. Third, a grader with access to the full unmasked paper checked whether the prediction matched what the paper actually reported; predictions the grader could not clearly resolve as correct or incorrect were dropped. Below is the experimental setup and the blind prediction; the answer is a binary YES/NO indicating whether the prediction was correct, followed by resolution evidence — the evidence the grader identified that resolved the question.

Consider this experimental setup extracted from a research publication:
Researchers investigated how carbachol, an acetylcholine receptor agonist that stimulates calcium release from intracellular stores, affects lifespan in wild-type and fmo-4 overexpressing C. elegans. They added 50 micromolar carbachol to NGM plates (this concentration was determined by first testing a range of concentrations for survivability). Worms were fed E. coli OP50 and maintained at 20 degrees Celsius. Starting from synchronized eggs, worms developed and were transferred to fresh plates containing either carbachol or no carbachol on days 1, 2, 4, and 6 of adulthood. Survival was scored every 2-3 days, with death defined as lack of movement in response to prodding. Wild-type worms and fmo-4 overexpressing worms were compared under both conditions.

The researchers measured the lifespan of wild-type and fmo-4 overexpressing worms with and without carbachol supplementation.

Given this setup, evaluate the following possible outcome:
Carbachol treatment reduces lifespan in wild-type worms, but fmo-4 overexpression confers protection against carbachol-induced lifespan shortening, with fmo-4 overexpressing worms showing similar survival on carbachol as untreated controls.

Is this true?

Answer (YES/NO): NO